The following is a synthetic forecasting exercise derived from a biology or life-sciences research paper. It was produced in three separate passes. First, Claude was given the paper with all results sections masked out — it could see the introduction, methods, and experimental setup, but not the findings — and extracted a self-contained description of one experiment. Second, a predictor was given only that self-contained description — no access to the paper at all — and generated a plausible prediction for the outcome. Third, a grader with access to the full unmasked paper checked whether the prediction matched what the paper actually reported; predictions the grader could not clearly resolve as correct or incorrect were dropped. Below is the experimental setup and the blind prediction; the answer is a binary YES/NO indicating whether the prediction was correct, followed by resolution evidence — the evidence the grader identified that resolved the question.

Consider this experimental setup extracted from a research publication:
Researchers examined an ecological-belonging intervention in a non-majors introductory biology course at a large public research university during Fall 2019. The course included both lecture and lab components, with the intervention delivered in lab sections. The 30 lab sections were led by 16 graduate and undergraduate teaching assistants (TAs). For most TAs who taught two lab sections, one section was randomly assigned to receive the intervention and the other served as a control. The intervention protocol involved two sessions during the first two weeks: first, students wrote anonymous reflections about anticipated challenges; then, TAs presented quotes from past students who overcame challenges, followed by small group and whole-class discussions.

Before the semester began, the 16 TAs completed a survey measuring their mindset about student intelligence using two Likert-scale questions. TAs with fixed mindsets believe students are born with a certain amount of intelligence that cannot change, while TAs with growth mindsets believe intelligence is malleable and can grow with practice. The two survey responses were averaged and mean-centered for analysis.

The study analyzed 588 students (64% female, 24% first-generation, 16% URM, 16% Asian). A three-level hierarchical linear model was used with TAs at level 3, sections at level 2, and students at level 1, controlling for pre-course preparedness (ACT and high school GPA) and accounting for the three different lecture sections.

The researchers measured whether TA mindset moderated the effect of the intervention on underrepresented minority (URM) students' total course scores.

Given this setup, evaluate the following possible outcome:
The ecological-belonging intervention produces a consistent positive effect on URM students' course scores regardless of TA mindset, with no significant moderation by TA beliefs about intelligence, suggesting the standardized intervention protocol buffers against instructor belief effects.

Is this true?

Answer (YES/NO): NO